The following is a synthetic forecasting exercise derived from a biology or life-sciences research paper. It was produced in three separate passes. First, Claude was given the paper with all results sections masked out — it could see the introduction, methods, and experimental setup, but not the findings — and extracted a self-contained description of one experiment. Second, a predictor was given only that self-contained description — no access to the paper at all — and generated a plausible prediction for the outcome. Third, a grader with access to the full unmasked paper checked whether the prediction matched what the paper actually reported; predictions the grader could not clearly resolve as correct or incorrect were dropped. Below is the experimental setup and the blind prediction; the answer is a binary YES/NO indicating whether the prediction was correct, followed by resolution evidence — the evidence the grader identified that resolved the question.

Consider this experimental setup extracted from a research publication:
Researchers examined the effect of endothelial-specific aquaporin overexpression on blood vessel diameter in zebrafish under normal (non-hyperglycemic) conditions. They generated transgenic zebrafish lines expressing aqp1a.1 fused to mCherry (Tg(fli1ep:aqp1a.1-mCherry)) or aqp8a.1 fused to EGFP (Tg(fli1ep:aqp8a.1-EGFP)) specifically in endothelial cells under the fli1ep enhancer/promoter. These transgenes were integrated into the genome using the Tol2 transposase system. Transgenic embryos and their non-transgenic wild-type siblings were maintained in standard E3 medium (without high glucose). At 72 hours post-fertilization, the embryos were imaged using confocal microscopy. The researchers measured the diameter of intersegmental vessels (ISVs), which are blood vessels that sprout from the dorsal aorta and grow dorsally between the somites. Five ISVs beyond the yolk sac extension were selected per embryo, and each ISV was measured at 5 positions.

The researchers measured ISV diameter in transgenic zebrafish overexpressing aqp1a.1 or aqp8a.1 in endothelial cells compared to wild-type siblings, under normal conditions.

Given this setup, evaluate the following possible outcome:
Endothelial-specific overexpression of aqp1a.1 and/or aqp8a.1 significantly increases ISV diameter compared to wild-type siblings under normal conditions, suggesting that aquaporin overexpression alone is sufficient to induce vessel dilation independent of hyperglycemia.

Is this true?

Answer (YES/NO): YES